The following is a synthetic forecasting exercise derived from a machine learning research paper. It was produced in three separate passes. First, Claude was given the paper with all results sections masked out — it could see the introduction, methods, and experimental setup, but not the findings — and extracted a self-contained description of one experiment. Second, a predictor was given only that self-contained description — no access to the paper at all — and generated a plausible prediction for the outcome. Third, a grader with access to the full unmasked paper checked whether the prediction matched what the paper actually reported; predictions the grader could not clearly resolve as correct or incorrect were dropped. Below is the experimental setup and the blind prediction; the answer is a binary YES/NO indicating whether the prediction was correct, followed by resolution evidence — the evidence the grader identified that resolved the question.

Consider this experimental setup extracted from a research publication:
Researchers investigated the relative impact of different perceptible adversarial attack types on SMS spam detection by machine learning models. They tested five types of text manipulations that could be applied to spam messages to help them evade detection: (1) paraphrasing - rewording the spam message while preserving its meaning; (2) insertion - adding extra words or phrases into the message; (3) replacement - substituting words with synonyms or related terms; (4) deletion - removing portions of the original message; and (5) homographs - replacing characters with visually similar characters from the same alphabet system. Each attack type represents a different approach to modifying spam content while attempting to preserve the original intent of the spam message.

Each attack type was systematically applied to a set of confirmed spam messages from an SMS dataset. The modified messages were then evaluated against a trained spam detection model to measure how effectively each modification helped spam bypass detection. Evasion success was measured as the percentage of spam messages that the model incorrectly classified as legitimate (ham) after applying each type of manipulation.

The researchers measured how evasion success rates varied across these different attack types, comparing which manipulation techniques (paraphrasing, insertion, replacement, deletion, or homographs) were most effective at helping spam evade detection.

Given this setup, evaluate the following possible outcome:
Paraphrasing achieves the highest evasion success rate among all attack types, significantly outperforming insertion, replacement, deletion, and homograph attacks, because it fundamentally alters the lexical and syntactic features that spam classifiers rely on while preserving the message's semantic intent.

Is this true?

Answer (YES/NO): NO